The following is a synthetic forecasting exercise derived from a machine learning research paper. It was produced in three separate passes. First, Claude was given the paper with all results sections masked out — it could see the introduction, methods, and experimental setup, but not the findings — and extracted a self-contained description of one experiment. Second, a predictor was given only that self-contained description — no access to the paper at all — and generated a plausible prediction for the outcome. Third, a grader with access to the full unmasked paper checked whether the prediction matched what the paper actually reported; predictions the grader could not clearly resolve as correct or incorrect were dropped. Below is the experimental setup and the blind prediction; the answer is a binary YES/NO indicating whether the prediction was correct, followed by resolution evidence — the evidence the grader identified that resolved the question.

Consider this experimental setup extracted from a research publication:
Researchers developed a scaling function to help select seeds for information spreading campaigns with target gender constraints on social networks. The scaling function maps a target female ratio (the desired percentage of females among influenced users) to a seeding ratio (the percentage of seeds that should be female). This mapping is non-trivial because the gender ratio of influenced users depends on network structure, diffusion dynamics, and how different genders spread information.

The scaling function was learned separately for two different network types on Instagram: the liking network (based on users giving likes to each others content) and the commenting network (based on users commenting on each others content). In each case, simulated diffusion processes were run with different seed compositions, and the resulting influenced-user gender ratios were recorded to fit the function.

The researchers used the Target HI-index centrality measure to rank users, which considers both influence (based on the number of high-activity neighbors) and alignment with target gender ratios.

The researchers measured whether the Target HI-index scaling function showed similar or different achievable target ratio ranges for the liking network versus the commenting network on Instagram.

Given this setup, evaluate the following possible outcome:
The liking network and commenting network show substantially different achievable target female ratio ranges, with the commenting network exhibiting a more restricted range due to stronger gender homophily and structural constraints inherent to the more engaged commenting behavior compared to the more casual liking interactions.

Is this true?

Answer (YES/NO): NO